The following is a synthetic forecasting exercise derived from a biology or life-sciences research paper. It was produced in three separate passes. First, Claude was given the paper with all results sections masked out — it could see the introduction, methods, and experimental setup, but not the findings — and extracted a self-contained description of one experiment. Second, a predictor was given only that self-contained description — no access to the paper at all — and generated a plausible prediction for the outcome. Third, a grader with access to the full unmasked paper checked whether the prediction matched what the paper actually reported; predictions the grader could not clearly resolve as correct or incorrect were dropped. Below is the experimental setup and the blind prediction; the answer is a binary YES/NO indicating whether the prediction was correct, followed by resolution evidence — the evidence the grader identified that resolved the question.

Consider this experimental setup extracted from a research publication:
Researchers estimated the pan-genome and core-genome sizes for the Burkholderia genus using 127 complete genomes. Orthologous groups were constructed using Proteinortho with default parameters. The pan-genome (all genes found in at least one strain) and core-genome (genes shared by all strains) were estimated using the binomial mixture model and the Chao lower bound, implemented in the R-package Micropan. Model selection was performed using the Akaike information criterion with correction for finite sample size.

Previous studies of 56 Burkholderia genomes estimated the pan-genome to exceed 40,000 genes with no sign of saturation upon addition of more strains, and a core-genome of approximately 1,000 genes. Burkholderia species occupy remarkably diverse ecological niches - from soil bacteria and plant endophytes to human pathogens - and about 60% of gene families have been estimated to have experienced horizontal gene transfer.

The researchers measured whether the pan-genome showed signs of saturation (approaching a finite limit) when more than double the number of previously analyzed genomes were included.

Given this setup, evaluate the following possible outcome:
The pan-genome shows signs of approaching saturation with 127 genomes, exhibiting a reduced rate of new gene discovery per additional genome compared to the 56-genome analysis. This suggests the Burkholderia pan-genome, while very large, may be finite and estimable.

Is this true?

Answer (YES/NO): NO